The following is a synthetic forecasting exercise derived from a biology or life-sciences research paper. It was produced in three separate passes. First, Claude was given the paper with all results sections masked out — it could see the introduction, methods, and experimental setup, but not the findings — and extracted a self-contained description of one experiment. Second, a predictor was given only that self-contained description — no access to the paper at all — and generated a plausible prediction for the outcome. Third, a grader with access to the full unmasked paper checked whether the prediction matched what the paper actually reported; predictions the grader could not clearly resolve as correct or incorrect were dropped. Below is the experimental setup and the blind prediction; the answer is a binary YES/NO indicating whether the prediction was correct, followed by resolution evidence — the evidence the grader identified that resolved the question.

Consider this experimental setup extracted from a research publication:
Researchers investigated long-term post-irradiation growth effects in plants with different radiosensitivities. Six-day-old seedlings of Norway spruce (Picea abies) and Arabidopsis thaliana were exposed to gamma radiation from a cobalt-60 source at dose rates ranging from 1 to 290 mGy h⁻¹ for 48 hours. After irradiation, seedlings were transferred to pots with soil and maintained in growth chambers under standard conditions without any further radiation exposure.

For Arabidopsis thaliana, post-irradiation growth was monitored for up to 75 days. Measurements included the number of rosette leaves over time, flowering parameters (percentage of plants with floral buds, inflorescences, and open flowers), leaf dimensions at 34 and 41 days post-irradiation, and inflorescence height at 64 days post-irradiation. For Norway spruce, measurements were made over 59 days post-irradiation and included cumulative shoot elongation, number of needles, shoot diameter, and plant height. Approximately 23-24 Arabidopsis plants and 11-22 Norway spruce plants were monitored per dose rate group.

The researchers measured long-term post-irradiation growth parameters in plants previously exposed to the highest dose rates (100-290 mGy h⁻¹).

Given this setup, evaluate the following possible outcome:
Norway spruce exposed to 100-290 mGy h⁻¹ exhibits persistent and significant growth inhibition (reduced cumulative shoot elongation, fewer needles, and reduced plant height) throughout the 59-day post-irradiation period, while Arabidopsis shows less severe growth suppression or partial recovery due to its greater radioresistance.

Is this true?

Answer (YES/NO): NO